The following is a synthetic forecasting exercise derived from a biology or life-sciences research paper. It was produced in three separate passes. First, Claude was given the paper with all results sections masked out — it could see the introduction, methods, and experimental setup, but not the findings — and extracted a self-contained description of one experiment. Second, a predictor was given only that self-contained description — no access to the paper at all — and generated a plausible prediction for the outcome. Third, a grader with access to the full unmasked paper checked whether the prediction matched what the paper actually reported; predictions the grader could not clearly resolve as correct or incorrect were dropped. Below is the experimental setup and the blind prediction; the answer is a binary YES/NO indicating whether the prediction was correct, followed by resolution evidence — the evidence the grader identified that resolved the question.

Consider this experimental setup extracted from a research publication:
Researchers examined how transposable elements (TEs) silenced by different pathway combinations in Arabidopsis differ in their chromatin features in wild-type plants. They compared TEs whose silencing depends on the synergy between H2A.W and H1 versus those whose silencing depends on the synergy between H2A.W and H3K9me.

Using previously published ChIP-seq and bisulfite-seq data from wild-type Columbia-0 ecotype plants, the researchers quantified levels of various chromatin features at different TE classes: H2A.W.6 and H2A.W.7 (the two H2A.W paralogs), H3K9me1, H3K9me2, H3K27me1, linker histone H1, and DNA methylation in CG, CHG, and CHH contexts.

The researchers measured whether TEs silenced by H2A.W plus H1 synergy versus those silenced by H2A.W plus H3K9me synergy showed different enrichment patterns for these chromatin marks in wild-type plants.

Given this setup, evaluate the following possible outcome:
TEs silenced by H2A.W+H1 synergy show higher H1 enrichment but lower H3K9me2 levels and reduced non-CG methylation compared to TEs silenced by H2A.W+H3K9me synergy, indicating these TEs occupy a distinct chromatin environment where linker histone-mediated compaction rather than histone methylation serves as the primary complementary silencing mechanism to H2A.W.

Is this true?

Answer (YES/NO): NO